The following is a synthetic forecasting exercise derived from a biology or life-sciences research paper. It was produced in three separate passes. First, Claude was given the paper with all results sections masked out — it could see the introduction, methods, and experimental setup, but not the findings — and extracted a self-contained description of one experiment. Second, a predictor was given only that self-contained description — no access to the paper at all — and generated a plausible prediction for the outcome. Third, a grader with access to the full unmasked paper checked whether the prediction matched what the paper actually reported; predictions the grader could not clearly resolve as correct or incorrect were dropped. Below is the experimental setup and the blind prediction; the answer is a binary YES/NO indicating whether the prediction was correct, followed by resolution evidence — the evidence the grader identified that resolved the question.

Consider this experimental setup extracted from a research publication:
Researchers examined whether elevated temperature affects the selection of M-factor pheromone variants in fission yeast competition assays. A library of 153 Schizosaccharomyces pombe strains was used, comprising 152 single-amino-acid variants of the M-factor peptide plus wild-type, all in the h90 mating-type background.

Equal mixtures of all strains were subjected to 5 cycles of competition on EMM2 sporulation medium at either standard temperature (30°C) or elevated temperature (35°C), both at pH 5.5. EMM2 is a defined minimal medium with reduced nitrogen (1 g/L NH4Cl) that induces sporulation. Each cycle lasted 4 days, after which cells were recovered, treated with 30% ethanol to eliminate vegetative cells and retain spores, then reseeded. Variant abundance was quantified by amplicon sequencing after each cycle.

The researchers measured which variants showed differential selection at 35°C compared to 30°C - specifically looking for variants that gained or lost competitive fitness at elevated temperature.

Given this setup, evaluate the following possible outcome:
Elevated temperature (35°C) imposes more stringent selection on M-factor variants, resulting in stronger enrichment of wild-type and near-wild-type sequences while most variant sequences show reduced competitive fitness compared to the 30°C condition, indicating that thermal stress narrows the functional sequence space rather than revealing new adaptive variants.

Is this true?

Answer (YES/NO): NO